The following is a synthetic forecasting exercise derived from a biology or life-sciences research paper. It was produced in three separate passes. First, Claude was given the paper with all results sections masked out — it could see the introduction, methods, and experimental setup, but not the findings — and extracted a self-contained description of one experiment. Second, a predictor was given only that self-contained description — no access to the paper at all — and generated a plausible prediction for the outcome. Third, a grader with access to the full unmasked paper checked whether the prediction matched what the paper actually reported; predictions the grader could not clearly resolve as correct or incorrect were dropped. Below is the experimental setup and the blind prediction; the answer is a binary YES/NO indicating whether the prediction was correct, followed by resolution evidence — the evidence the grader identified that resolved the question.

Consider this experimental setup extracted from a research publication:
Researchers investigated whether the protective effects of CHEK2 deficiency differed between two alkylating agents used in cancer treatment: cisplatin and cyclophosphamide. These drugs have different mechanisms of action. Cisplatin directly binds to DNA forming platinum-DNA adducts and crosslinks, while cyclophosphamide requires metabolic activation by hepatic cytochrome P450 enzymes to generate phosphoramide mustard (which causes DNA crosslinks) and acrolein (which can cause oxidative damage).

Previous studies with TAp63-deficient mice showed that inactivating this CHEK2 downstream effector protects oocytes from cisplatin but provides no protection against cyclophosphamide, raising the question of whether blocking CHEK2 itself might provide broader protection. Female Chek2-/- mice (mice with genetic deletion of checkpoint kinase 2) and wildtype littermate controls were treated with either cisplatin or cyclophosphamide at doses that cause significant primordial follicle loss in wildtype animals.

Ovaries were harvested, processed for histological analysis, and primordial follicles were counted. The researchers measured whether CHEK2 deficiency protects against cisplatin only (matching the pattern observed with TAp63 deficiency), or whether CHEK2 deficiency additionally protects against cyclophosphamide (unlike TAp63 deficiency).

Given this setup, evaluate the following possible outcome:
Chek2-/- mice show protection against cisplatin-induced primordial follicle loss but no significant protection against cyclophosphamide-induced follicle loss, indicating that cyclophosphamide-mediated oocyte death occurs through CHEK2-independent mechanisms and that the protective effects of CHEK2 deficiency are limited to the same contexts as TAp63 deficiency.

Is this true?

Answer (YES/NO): NO